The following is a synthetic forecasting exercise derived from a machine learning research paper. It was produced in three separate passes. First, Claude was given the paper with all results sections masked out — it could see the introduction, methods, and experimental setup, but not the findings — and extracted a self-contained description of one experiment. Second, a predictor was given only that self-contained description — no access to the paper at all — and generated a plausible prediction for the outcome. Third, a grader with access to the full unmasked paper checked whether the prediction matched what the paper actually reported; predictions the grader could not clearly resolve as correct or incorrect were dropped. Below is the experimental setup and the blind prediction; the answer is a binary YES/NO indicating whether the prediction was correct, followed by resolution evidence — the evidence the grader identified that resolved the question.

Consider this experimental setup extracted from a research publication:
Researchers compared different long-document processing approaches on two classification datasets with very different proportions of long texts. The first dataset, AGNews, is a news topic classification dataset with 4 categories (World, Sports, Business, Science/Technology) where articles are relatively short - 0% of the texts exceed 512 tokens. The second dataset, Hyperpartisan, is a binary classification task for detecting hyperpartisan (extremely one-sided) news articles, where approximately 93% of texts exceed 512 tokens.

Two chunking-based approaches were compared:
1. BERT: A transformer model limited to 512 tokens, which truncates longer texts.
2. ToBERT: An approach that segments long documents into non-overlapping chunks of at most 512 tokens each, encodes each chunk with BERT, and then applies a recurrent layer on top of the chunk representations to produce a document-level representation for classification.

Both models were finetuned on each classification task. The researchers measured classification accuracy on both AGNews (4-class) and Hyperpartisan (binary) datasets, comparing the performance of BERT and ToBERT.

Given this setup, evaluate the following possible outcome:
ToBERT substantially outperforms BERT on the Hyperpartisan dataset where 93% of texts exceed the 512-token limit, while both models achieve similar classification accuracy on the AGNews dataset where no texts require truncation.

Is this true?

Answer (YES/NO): NO